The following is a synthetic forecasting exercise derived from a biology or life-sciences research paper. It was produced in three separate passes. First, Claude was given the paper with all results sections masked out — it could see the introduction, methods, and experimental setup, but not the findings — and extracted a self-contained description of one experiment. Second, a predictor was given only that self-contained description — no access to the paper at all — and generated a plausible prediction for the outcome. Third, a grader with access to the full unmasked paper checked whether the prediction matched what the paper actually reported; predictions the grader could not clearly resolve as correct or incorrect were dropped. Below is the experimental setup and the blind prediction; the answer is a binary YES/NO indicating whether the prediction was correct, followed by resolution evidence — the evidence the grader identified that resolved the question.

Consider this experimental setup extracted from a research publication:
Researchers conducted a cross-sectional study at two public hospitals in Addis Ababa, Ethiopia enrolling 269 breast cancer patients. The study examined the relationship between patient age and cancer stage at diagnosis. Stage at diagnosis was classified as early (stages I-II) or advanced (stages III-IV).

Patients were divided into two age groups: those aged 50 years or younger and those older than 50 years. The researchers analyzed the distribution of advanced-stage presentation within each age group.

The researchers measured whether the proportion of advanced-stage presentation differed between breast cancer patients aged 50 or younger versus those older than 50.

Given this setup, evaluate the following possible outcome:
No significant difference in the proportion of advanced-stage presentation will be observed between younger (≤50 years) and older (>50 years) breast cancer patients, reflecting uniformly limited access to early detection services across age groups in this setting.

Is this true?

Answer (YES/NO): YES